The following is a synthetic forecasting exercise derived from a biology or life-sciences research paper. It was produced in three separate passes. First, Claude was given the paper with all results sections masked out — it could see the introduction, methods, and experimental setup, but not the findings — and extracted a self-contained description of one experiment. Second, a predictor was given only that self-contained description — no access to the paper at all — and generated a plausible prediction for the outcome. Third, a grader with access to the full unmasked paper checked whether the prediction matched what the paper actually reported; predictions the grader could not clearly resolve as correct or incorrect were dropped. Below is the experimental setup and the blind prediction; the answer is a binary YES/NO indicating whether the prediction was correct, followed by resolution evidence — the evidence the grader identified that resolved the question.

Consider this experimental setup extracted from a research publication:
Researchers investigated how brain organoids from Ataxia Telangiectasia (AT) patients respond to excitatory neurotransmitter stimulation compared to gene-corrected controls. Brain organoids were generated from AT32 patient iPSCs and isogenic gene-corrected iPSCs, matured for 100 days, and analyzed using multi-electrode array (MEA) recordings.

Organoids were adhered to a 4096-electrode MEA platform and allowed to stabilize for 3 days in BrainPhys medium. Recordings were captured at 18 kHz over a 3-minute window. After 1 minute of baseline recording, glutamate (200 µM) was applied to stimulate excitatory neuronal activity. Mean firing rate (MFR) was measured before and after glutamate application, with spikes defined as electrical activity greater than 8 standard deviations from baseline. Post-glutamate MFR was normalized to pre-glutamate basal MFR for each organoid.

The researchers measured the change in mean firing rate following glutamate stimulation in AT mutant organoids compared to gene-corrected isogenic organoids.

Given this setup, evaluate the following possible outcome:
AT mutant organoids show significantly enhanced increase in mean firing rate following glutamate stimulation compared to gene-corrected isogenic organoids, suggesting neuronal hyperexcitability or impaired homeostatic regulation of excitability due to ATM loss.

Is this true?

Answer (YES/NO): NO